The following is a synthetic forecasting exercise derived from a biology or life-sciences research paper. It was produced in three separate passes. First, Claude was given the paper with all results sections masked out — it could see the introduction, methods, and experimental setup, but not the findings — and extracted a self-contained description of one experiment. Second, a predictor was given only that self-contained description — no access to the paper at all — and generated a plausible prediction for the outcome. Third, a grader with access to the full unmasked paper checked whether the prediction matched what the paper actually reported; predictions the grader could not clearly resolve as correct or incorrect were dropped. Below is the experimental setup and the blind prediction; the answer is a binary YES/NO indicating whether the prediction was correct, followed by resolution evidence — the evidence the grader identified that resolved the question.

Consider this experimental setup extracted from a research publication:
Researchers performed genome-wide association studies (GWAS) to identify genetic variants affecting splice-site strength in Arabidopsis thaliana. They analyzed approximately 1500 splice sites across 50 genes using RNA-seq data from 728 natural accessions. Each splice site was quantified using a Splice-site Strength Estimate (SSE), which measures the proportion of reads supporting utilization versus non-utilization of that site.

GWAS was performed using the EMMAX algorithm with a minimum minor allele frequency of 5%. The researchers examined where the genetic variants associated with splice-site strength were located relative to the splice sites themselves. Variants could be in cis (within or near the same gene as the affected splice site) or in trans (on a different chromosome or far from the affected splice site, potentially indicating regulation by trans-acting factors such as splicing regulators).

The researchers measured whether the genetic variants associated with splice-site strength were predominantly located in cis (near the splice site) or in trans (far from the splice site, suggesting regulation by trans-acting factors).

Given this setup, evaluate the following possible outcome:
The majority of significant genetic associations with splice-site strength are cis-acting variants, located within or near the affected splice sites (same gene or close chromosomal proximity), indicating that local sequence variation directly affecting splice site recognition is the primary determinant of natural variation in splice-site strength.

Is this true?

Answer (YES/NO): YES